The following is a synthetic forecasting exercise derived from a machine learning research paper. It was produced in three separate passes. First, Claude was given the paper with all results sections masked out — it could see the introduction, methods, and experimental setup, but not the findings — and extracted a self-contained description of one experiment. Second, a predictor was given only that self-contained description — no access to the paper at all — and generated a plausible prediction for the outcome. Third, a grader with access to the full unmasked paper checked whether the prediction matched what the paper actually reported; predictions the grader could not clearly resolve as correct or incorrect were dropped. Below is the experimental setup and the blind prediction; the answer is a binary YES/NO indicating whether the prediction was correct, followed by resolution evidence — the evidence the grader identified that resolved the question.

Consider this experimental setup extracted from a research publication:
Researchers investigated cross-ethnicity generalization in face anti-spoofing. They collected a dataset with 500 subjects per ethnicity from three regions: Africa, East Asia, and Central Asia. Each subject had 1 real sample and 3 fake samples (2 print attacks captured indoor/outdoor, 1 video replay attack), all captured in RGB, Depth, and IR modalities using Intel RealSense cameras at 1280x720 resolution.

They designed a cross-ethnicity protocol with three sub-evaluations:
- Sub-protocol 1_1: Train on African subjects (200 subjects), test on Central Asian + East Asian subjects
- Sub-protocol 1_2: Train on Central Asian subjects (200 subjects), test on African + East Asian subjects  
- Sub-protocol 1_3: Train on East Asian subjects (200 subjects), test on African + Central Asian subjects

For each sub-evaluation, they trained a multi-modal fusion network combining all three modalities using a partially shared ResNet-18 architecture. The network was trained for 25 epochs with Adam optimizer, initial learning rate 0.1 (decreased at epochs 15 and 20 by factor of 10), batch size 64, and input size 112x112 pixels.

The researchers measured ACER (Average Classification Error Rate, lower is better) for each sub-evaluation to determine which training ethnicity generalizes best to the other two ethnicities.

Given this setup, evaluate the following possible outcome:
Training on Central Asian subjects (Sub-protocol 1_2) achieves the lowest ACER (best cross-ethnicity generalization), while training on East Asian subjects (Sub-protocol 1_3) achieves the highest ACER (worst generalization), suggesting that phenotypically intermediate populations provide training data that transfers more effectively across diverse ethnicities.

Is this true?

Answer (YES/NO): NO